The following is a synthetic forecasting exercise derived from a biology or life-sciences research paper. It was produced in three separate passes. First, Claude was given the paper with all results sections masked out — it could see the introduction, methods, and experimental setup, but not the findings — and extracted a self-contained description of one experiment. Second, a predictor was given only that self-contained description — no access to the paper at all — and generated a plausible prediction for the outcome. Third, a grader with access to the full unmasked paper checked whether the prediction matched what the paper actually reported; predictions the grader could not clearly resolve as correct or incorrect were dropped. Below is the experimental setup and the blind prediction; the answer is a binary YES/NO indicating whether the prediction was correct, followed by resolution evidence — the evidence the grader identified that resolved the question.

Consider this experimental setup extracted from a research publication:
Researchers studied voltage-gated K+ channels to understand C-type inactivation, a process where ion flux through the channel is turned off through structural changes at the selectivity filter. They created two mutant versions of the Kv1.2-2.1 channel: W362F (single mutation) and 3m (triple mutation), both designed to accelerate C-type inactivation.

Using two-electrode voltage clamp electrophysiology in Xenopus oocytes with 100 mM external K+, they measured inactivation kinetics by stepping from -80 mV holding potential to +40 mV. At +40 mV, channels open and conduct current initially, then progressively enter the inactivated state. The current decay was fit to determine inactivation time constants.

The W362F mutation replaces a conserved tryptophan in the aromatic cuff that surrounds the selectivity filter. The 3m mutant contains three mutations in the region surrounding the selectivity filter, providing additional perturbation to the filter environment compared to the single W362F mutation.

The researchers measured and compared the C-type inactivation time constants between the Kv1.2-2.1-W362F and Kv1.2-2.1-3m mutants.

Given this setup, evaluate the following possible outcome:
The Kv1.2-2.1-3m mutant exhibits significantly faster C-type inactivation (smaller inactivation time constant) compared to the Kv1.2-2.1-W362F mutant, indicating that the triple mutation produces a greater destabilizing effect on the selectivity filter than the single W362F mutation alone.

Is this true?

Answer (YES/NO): YES